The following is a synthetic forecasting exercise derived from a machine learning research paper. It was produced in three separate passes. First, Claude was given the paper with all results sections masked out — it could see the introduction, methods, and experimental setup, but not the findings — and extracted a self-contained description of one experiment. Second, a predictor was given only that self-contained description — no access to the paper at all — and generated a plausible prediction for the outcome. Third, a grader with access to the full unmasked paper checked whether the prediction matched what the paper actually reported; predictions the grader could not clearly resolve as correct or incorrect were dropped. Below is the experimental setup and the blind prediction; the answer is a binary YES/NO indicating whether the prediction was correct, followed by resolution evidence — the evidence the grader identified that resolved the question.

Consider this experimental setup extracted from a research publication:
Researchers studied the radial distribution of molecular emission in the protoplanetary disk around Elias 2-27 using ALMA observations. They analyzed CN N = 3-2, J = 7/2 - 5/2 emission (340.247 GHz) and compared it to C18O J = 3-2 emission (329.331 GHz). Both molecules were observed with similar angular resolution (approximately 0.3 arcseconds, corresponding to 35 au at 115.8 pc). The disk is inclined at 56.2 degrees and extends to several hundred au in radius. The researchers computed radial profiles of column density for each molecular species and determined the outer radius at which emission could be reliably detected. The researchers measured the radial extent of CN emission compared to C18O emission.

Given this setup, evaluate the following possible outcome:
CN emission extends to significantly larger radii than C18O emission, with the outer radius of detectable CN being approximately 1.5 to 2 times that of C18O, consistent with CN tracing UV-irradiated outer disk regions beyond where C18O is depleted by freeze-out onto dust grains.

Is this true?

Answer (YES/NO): NO